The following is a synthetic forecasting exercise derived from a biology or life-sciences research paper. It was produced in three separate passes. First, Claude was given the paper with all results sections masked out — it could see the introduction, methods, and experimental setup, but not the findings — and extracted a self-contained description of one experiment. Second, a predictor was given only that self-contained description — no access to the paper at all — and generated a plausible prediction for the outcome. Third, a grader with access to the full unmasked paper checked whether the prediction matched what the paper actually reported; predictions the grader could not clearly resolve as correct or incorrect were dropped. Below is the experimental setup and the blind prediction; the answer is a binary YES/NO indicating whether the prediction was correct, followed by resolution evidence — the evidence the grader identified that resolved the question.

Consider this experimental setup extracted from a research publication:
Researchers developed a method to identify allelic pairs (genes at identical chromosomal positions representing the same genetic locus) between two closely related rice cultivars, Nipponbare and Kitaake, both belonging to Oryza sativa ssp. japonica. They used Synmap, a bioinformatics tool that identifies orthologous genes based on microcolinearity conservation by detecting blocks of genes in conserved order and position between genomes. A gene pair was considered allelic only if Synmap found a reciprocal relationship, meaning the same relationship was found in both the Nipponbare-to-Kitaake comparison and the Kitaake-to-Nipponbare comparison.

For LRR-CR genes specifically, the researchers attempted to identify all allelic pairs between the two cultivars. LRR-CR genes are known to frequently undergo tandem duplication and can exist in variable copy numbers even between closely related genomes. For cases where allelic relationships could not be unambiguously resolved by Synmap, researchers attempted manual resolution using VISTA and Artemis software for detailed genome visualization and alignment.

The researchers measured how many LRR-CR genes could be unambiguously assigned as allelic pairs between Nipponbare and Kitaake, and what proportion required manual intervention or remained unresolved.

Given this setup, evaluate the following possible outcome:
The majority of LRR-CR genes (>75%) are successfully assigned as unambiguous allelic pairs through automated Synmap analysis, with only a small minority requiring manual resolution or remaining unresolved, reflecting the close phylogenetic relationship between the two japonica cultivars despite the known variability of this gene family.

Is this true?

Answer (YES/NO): YES